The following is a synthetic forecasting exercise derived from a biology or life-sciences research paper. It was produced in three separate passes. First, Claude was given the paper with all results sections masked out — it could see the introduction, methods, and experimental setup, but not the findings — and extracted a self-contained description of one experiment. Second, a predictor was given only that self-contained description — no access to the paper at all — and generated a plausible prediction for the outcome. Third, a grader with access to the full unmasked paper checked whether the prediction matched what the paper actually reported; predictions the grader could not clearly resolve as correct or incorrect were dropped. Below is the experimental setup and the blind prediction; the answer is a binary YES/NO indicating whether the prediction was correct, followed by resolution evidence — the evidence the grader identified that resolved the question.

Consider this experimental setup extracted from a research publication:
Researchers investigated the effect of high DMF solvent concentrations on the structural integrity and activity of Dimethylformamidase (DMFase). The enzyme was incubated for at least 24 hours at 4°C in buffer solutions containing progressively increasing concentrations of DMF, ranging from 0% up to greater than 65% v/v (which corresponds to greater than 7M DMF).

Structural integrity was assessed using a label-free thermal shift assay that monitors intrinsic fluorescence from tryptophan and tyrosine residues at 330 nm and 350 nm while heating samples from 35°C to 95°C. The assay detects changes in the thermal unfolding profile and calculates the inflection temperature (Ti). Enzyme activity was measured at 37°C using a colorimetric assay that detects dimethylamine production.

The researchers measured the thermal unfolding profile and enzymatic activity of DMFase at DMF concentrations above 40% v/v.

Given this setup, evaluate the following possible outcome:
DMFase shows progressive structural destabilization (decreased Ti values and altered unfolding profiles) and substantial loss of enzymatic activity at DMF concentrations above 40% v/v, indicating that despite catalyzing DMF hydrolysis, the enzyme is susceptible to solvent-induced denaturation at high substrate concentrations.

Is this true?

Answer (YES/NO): YES